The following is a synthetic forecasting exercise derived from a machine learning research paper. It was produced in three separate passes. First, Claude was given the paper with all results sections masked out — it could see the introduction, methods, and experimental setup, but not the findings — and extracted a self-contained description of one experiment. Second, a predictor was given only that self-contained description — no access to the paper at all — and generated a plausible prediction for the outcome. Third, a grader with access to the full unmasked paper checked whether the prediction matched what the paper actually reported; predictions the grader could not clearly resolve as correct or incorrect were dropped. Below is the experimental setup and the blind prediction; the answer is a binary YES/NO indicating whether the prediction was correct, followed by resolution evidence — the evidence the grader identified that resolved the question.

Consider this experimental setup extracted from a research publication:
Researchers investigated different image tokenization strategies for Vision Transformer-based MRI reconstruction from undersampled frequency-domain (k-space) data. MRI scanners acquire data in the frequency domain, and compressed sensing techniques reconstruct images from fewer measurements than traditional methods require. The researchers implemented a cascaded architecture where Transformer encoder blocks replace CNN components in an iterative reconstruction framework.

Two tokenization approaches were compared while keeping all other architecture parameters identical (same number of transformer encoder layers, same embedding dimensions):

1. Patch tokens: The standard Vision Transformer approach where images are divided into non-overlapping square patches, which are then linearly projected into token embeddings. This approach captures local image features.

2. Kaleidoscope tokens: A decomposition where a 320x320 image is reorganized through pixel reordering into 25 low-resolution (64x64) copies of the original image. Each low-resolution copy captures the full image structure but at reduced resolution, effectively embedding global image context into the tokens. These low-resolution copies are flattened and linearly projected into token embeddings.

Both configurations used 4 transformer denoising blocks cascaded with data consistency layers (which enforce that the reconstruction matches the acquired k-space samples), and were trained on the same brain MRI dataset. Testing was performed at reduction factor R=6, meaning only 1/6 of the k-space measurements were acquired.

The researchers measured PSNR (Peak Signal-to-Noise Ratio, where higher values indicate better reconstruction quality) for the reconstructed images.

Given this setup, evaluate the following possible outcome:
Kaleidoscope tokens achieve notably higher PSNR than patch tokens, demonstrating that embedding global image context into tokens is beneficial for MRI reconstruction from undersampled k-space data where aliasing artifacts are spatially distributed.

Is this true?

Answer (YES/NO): NO